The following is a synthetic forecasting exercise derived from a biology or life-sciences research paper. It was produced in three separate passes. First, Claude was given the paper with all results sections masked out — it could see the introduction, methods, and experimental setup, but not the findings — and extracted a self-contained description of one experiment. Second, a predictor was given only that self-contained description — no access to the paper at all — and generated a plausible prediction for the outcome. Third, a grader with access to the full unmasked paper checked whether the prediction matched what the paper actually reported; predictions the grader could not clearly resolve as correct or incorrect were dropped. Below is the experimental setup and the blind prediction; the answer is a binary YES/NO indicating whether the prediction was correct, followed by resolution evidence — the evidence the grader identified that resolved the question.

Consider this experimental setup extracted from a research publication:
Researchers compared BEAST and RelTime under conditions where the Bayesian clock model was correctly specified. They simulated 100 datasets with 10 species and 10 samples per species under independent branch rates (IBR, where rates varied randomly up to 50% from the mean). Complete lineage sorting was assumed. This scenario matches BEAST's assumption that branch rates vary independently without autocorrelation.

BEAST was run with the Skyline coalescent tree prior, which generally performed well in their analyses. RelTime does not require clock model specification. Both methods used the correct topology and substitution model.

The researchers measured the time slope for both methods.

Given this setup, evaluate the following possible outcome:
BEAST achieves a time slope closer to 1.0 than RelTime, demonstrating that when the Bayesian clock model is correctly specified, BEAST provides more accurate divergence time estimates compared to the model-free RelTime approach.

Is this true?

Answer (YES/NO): NO